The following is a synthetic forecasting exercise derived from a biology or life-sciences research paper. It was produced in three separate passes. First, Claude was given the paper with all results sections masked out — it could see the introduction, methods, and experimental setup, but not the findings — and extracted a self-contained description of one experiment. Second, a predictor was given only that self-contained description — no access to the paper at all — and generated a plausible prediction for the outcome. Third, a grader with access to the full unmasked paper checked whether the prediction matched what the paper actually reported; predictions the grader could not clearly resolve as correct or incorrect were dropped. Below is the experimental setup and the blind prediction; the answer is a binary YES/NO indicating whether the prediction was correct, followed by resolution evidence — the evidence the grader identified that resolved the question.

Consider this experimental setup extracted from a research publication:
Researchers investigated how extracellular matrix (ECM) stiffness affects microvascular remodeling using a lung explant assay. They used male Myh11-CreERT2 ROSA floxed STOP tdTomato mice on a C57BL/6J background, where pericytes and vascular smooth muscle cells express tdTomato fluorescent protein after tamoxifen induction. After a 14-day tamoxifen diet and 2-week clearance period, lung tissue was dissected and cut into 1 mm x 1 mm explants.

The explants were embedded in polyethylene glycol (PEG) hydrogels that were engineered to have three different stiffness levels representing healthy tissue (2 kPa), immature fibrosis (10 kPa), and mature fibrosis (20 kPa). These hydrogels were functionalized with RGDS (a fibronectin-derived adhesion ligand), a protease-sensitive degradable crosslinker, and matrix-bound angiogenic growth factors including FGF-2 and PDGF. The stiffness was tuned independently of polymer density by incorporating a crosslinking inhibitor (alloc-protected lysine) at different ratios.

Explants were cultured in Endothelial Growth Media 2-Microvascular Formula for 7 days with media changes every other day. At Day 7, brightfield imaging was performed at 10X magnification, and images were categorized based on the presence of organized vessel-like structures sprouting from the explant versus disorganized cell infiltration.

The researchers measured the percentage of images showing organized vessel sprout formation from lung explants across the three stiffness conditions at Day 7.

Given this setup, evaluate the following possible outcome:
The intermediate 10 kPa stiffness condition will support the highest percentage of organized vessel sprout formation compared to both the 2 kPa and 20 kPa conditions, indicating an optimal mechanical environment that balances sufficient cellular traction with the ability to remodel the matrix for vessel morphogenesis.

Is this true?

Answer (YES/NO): NO